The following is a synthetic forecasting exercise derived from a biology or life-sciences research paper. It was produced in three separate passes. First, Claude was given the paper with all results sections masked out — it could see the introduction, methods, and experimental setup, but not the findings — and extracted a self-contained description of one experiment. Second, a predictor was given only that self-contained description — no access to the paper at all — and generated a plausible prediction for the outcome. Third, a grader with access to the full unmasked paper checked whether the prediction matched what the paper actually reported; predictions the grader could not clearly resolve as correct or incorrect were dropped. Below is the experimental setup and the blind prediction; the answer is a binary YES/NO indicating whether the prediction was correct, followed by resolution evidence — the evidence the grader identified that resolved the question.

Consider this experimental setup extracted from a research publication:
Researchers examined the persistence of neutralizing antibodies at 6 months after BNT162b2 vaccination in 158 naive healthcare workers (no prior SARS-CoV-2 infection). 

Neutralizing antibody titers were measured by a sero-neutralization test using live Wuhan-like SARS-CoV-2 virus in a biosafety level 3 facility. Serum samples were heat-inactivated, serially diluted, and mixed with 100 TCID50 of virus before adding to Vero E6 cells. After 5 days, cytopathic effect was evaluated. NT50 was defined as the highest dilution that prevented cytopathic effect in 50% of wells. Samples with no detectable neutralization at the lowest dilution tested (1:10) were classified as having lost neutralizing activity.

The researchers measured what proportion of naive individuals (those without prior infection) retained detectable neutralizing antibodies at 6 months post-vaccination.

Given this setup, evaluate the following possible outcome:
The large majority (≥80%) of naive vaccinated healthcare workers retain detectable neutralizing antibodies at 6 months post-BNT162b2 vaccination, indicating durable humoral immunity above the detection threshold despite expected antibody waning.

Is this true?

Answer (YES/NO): YES